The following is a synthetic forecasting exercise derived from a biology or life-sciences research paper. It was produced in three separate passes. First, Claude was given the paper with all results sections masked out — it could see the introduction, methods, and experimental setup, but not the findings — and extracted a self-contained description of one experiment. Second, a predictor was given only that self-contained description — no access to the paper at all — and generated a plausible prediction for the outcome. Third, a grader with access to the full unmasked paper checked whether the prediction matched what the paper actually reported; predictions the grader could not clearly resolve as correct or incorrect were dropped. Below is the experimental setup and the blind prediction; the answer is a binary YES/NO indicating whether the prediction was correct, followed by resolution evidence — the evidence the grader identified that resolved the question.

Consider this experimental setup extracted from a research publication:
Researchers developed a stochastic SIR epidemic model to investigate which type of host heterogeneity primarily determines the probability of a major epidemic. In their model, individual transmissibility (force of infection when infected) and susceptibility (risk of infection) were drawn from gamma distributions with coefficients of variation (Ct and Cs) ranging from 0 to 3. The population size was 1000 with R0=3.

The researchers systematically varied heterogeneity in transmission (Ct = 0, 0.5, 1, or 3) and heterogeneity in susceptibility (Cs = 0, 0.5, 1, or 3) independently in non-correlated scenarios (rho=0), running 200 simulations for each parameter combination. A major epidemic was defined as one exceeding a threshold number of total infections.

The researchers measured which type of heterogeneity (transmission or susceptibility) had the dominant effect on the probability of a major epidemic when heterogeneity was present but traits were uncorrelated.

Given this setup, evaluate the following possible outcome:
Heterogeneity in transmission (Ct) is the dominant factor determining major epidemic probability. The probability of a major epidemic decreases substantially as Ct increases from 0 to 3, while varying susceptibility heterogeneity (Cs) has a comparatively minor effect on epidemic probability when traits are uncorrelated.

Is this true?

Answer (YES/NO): YES